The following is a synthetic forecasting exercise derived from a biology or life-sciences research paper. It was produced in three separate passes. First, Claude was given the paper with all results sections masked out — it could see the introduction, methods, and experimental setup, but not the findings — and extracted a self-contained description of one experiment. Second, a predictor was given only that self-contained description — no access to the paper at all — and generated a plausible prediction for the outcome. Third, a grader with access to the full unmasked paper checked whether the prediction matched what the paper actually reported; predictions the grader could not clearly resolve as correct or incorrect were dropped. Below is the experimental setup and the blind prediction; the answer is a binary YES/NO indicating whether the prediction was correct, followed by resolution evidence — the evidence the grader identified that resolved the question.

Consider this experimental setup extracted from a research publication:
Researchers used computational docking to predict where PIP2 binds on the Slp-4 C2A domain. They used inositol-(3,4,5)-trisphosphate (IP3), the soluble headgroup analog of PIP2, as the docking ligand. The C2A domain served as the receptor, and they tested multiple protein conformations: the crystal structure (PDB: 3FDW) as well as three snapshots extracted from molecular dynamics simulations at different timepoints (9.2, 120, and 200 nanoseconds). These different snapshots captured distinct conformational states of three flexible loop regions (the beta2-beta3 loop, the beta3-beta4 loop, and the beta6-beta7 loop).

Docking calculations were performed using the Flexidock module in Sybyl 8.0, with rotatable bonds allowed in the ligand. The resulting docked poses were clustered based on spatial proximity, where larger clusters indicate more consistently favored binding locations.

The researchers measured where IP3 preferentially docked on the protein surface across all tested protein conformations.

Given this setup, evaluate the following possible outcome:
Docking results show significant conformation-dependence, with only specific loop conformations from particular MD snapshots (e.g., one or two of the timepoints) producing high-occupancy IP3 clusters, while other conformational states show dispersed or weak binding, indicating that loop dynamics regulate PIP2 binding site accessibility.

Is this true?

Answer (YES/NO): NO